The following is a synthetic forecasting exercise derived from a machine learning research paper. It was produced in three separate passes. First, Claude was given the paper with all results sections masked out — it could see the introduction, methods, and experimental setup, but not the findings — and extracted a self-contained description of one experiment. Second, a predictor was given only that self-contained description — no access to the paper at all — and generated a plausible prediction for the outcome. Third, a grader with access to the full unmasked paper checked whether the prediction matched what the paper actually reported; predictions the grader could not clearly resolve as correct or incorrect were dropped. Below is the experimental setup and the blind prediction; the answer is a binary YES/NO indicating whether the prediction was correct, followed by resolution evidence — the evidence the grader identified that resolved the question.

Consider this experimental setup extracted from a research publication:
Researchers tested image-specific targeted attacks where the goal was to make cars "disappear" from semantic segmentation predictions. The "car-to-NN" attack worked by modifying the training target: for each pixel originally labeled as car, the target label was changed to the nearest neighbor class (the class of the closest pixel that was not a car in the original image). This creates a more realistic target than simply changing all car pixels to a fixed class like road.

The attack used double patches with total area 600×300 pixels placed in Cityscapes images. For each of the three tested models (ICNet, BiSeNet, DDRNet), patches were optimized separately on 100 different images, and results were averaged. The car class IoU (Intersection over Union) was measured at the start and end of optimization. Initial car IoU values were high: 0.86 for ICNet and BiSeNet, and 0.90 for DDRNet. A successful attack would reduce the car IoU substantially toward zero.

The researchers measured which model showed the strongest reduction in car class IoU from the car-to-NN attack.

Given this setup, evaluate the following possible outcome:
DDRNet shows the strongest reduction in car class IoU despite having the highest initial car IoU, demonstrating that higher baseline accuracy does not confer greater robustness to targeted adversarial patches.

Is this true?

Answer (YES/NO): YES